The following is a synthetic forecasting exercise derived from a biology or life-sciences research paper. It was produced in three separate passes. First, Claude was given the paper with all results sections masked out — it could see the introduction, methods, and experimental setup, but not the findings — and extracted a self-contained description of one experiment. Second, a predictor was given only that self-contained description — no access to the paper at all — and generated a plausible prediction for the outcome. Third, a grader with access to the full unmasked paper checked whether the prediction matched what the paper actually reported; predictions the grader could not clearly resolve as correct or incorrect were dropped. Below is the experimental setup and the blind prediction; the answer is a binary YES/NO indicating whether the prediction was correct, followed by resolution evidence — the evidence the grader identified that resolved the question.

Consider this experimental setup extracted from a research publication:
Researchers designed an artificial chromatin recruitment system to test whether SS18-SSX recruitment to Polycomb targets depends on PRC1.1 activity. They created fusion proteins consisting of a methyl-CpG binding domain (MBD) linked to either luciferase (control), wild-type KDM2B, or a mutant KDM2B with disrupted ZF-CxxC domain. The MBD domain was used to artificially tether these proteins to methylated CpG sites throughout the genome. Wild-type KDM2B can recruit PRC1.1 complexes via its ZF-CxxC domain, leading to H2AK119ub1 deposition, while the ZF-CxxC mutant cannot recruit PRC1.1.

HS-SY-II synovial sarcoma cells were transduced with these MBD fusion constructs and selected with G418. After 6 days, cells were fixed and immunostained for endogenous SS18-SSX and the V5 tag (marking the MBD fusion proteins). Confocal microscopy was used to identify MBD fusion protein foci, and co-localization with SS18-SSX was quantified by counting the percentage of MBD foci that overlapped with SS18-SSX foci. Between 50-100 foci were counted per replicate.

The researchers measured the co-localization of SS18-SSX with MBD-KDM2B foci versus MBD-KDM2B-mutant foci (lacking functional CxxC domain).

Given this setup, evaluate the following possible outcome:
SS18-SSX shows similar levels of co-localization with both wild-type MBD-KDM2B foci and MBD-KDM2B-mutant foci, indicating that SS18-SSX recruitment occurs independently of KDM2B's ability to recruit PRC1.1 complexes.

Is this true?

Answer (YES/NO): NO